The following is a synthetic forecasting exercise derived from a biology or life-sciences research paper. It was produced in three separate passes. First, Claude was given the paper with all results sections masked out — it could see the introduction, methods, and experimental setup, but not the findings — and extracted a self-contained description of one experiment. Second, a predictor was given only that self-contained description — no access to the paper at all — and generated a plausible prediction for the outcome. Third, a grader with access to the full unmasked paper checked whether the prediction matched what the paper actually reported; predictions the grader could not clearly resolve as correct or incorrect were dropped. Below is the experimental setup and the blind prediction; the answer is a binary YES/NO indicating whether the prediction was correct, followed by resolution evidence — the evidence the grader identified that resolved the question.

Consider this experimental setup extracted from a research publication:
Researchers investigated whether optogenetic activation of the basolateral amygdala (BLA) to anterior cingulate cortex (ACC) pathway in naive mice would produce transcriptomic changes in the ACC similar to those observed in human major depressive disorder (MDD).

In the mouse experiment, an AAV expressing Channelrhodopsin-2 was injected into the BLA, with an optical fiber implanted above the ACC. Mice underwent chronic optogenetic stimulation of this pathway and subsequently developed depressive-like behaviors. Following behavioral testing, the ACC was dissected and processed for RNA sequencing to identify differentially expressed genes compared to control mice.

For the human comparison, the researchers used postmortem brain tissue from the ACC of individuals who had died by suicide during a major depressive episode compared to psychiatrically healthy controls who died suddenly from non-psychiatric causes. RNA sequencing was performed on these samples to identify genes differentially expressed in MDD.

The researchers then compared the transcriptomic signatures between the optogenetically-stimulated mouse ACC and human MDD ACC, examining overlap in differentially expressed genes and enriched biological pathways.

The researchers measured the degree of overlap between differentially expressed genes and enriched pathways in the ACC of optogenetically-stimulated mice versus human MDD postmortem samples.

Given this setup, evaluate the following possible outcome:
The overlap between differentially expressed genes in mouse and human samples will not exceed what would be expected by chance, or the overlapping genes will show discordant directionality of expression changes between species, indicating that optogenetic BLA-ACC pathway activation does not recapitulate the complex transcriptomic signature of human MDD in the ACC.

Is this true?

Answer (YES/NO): NO